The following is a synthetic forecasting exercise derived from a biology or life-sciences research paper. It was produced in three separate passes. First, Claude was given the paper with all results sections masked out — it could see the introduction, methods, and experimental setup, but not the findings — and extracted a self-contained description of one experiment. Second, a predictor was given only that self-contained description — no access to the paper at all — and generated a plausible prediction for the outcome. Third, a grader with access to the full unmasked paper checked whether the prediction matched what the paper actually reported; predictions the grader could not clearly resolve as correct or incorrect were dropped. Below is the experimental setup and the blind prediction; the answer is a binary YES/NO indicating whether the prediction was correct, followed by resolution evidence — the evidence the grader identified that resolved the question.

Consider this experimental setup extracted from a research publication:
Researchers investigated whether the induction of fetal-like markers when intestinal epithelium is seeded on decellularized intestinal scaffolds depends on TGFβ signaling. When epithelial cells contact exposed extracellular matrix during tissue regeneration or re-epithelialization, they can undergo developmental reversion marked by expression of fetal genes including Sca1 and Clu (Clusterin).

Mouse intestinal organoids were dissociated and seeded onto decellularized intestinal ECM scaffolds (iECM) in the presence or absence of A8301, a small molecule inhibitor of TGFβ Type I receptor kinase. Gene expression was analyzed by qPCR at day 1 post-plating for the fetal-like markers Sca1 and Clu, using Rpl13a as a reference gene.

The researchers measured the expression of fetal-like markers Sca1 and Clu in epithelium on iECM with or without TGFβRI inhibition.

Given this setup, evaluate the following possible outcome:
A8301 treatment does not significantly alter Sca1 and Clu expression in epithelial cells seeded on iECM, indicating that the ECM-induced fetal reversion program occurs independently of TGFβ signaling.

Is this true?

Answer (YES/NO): NO